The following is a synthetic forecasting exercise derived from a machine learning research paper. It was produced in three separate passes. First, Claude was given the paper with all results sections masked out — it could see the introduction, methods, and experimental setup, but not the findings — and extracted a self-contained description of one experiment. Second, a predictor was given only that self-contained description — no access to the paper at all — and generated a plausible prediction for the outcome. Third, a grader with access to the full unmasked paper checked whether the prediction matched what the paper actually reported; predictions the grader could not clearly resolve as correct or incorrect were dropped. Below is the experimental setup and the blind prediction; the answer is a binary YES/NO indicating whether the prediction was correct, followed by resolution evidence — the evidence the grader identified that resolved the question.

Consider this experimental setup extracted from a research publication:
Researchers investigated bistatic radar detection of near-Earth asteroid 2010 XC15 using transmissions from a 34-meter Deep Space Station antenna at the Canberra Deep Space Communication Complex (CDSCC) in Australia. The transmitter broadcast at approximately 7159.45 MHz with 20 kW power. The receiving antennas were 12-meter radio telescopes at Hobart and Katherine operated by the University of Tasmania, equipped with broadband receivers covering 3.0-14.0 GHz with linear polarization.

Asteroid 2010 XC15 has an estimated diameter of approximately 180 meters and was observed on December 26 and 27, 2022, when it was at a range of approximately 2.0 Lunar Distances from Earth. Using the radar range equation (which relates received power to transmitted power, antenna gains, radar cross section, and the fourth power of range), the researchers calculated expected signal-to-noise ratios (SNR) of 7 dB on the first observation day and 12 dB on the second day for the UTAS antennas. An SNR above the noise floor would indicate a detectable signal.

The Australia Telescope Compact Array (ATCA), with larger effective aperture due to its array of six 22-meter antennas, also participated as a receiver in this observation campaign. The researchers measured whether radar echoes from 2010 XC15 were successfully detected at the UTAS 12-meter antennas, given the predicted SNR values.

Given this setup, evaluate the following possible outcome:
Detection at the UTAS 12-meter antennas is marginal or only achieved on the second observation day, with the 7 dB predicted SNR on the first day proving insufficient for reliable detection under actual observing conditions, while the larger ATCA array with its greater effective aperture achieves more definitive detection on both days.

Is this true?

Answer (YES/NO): NO